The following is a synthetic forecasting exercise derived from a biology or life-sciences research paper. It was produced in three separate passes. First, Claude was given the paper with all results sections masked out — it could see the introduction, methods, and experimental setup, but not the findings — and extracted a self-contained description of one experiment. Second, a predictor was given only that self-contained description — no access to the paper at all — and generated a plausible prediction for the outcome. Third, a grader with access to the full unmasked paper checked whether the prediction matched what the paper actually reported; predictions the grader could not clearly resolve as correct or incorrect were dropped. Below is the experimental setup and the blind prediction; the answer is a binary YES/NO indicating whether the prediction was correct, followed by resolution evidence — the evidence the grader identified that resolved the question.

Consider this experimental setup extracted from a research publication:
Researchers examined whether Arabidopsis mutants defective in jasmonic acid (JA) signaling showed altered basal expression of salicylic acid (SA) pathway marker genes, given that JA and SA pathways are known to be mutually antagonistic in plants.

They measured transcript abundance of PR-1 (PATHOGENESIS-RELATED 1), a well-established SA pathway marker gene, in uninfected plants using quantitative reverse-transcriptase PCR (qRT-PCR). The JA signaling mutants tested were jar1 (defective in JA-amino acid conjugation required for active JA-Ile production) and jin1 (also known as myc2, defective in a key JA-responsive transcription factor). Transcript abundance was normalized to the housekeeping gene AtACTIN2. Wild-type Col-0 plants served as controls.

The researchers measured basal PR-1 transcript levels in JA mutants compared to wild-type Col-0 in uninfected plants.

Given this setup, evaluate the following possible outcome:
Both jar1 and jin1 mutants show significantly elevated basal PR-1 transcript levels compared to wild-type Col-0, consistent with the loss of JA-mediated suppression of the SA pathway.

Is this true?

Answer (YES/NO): YES